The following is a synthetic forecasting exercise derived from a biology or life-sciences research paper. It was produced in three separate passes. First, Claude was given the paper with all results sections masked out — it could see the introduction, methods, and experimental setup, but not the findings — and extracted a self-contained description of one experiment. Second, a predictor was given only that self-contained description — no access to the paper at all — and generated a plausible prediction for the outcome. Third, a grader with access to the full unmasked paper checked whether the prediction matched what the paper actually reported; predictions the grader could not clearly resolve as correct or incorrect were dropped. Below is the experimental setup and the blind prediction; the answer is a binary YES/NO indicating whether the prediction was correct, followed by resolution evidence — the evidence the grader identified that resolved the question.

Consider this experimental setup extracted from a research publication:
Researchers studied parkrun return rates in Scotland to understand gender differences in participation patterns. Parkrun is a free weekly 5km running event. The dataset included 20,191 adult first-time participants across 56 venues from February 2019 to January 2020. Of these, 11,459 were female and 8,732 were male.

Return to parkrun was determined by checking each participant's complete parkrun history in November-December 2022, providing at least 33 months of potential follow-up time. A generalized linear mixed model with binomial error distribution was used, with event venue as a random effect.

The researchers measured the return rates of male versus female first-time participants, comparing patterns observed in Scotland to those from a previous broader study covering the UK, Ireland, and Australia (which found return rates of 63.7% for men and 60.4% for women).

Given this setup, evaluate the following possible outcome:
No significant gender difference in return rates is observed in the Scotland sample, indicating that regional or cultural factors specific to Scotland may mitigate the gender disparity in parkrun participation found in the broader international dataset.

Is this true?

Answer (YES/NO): NO